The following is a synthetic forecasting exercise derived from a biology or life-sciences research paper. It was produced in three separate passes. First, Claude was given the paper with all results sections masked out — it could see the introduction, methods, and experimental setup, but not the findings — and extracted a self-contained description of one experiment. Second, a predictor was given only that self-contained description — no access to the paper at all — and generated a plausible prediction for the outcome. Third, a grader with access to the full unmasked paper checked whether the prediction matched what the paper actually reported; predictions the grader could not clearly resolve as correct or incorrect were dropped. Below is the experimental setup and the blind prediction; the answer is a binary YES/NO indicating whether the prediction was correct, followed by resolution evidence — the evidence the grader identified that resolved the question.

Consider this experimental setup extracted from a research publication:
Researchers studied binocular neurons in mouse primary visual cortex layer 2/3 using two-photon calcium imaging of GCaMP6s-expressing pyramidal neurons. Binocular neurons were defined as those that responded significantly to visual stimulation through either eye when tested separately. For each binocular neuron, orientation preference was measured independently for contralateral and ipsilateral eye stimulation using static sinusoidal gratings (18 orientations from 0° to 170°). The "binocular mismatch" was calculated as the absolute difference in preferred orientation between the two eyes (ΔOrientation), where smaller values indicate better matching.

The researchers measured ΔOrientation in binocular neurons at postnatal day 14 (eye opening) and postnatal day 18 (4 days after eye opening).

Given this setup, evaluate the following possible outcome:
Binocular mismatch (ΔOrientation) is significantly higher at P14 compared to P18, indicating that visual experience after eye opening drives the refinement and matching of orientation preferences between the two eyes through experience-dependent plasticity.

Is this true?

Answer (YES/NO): YES